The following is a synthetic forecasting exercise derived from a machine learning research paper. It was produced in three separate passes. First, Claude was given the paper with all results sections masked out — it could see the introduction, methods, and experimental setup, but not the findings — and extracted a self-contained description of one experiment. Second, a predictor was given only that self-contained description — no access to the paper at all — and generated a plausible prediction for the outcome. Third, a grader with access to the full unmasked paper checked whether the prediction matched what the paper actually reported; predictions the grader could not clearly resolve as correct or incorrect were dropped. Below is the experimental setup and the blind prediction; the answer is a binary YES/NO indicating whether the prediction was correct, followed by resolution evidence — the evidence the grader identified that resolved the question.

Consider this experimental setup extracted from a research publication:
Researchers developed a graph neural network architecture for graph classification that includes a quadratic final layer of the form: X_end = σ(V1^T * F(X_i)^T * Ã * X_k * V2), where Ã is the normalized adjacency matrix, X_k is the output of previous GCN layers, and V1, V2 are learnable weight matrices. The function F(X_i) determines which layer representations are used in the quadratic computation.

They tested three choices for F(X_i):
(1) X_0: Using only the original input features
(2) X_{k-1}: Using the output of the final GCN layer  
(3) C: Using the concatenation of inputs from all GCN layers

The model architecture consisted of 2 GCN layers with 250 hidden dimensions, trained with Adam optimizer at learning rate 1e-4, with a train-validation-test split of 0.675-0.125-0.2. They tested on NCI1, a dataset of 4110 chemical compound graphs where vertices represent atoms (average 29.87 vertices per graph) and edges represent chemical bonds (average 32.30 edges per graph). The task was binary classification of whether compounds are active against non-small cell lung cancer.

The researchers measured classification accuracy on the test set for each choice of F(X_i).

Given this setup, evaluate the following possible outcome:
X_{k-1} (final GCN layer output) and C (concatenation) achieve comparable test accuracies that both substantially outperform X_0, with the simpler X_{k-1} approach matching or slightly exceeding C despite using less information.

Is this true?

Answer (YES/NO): NO